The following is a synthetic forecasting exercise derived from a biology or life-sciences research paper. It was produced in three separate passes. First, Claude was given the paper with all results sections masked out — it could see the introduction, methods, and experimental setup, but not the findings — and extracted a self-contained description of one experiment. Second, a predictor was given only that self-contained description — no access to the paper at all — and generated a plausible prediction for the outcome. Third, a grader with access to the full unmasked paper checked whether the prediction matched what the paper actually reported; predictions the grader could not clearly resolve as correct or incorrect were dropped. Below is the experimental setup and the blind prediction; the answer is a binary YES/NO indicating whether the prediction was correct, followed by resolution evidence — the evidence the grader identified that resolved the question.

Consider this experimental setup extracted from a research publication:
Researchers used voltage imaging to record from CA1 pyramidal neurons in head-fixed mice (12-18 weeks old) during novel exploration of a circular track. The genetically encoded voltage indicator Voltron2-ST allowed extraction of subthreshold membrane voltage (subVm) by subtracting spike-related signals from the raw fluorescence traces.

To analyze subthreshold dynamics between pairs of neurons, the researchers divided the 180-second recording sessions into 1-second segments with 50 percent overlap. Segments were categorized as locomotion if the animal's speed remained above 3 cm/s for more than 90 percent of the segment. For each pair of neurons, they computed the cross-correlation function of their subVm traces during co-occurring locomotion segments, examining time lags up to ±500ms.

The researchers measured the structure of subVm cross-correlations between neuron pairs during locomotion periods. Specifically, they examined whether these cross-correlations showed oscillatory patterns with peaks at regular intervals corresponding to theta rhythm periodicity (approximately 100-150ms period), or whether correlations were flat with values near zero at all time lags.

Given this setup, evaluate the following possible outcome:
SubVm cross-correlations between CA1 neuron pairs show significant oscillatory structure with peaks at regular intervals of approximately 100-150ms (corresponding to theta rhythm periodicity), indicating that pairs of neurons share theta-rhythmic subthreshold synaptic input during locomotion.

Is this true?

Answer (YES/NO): YES